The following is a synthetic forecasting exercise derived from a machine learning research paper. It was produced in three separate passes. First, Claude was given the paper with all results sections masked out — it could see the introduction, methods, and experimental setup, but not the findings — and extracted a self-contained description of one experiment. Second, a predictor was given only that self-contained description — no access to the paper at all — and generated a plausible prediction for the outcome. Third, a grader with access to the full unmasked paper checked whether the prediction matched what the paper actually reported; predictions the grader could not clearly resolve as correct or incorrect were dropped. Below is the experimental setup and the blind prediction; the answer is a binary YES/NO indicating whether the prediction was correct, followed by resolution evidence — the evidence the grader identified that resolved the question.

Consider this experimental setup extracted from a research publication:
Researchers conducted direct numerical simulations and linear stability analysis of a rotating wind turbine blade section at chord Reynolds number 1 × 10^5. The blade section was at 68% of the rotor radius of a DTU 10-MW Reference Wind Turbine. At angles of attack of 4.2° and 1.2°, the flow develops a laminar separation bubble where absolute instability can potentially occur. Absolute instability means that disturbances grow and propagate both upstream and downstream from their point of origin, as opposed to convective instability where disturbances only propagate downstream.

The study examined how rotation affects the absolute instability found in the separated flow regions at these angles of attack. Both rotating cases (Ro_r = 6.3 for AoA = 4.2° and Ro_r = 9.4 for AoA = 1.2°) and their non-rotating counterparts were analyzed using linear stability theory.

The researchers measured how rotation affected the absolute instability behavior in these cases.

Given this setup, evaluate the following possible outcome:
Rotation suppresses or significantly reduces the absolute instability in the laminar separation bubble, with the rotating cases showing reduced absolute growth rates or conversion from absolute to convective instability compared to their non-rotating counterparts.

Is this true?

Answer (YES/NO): NO